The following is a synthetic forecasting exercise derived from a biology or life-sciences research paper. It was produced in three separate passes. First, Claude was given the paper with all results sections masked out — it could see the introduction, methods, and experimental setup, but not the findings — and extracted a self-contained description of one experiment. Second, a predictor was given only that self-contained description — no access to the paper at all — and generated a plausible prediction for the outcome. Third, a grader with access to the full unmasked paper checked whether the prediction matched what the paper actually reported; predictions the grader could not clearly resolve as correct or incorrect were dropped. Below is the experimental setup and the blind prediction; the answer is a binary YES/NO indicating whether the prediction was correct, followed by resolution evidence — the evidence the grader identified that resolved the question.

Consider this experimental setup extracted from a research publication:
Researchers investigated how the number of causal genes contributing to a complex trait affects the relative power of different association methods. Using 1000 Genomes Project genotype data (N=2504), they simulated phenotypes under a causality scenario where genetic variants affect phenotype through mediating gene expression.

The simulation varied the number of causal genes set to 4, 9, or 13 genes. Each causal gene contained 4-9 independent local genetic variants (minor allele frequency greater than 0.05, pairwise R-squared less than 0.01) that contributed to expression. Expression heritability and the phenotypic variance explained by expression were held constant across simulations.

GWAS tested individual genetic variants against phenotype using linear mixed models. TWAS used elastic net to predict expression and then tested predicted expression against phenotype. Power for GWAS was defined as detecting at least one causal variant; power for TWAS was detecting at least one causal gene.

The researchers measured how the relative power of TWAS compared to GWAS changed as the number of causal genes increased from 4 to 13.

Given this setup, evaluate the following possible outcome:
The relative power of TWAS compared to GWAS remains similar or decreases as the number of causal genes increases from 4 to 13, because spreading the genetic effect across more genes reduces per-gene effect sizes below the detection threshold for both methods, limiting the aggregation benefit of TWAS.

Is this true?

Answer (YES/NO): NO